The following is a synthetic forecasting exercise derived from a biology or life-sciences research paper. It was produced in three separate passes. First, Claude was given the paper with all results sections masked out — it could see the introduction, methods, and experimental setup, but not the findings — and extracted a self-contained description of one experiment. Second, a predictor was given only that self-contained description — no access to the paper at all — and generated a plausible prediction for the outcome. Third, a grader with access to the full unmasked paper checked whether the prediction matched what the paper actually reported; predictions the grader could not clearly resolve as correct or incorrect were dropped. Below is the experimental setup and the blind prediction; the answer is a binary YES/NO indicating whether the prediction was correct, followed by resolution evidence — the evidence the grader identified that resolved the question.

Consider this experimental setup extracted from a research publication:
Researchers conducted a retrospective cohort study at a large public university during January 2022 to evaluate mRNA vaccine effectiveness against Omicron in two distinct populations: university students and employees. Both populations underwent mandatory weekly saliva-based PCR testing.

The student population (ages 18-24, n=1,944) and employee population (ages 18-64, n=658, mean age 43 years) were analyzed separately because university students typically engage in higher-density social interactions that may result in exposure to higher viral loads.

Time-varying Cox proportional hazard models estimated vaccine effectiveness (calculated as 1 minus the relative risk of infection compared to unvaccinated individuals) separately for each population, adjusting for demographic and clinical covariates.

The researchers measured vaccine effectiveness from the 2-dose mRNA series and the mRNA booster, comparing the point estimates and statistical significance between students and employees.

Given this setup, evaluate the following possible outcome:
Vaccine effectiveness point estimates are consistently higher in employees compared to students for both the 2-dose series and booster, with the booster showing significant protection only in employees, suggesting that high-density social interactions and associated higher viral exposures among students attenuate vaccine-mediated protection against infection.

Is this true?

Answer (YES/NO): NO